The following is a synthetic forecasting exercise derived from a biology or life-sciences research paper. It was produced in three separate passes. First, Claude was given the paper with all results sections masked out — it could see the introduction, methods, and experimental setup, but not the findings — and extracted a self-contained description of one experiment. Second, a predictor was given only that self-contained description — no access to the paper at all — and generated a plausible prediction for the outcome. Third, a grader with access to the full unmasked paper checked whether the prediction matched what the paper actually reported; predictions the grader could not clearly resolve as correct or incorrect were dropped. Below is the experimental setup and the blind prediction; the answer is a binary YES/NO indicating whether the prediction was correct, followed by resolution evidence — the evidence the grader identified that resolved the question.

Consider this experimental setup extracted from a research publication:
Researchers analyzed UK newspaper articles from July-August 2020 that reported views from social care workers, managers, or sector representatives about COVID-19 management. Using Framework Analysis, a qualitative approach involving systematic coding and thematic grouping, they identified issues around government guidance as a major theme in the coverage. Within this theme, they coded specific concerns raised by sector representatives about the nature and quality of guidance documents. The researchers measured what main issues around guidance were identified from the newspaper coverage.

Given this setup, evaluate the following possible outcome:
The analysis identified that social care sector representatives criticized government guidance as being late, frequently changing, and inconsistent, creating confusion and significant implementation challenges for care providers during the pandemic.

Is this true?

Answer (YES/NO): YES